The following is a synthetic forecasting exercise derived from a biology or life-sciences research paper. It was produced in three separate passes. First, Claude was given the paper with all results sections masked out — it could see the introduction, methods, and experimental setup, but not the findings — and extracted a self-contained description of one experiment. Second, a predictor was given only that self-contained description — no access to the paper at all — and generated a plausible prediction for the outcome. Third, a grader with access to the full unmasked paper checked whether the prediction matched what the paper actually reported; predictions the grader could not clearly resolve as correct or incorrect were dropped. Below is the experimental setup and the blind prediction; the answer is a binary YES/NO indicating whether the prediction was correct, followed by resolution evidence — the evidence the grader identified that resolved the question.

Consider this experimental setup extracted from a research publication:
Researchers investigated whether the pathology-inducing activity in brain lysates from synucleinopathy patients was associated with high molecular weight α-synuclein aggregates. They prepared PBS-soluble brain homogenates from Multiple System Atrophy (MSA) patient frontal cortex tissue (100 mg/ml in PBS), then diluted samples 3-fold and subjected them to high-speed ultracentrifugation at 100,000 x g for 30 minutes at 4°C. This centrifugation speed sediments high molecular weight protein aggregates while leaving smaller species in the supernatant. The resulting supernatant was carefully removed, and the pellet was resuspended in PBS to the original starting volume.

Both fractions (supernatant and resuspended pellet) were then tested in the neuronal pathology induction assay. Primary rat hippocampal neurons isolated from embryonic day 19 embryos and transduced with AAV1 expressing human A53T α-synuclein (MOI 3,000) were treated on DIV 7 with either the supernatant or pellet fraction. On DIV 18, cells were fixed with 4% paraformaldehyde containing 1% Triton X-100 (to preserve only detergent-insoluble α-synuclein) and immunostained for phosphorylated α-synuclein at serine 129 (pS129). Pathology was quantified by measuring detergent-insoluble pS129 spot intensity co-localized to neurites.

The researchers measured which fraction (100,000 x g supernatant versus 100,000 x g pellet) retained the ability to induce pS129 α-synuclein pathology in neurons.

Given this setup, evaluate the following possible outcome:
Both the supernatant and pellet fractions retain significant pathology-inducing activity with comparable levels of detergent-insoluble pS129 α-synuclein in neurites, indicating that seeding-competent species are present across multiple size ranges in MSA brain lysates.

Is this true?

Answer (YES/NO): NO